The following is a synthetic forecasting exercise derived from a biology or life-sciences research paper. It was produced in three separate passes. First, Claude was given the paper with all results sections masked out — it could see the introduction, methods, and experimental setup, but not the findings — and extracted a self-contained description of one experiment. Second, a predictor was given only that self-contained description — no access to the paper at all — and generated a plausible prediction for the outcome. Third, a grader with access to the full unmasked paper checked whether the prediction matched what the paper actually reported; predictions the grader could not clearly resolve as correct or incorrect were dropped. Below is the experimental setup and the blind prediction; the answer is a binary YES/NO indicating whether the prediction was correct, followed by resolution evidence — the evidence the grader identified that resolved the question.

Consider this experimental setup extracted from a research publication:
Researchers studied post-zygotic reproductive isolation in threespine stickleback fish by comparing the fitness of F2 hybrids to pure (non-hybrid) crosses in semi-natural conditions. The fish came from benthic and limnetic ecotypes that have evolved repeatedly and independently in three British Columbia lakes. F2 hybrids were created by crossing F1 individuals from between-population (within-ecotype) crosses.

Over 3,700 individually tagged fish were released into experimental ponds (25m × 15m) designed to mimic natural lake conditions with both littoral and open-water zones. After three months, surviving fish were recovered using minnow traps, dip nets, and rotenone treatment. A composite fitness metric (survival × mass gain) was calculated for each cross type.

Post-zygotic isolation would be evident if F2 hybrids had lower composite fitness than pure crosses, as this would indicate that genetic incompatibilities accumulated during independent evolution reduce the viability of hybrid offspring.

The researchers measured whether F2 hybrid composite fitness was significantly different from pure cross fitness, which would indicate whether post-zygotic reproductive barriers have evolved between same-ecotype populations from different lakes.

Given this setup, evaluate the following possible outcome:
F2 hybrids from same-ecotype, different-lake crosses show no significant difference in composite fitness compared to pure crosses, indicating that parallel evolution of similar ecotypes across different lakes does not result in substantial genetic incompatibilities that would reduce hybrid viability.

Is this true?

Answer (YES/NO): NO